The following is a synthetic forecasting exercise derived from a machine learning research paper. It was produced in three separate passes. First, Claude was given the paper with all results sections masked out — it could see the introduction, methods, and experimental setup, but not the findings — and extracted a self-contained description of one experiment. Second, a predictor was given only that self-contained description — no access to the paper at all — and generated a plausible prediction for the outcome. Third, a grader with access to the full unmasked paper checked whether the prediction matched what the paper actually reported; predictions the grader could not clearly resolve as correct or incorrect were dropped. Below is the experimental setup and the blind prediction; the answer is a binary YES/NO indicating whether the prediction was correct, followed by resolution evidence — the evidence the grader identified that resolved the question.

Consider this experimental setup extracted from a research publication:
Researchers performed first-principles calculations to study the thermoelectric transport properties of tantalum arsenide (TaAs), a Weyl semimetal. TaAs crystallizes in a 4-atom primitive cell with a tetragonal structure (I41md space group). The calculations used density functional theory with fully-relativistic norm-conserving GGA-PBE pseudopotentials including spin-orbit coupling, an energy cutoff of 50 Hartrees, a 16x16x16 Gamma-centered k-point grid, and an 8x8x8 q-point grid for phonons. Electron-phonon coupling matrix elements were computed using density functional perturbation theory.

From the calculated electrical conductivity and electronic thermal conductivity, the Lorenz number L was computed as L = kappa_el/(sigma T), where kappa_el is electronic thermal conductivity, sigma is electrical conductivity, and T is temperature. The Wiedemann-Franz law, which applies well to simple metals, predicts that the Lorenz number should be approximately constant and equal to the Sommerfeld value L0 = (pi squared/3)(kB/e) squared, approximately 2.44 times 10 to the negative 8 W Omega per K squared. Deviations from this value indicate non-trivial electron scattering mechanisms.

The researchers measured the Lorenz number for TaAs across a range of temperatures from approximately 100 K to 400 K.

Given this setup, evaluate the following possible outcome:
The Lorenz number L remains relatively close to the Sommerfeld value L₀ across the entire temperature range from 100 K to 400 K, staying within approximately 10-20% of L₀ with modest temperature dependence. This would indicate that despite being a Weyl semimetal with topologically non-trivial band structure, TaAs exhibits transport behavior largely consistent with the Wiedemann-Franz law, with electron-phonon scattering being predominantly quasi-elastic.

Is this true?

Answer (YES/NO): NO